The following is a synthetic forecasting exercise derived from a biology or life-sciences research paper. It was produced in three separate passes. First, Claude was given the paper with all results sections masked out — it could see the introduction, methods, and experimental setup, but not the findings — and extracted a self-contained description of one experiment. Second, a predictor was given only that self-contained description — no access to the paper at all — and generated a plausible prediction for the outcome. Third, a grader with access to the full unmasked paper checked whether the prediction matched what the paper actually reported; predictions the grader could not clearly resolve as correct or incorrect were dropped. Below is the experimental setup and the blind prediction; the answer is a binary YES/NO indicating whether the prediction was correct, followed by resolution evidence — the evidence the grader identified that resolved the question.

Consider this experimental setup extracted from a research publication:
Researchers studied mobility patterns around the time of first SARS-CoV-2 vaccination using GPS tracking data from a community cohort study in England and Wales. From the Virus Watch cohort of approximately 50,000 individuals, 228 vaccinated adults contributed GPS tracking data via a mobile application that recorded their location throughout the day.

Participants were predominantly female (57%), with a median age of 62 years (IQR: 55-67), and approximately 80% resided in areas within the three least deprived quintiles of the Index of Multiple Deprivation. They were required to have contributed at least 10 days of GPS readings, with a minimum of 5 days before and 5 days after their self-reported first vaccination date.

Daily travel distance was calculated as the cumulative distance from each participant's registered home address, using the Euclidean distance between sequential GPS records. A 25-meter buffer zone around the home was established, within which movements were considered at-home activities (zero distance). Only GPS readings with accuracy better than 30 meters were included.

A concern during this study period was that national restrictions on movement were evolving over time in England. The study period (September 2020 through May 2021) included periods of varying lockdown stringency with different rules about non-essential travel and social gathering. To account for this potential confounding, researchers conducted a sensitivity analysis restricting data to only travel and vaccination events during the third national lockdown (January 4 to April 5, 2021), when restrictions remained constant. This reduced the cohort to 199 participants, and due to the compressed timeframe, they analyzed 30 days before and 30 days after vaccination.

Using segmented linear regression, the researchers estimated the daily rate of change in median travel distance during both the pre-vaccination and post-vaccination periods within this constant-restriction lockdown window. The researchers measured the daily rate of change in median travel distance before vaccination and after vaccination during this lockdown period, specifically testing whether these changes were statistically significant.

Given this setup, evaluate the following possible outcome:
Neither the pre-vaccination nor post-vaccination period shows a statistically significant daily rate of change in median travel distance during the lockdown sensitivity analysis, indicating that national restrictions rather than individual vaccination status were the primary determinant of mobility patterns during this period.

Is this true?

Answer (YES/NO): YES